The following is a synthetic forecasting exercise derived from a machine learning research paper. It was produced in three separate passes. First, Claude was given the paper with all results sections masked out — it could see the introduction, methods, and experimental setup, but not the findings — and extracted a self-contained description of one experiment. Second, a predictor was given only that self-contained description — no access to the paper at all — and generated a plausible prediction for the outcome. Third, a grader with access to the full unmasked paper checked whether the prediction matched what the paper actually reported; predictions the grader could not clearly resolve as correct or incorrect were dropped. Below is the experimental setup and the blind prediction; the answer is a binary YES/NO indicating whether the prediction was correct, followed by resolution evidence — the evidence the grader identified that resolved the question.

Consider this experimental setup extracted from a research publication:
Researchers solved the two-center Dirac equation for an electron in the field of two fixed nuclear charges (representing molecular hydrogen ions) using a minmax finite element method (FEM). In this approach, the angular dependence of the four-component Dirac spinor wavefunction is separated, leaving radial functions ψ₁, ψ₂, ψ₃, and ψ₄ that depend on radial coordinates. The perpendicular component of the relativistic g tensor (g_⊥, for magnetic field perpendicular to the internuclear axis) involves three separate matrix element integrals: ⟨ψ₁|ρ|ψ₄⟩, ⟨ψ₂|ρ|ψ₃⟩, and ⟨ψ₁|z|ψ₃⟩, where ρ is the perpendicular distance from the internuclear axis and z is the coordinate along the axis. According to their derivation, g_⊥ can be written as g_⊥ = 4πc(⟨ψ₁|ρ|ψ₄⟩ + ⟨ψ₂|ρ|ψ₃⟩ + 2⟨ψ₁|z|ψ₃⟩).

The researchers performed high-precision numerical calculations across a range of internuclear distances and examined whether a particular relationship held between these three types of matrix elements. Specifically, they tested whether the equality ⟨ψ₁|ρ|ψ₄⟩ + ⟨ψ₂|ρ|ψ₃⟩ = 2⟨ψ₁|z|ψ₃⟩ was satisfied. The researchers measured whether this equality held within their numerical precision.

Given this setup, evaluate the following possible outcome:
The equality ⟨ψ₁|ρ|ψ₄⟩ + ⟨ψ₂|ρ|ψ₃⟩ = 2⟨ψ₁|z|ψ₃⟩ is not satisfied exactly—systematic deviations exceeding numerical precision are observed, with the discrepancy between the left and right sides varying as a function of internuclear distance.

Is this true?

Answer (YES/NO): NO